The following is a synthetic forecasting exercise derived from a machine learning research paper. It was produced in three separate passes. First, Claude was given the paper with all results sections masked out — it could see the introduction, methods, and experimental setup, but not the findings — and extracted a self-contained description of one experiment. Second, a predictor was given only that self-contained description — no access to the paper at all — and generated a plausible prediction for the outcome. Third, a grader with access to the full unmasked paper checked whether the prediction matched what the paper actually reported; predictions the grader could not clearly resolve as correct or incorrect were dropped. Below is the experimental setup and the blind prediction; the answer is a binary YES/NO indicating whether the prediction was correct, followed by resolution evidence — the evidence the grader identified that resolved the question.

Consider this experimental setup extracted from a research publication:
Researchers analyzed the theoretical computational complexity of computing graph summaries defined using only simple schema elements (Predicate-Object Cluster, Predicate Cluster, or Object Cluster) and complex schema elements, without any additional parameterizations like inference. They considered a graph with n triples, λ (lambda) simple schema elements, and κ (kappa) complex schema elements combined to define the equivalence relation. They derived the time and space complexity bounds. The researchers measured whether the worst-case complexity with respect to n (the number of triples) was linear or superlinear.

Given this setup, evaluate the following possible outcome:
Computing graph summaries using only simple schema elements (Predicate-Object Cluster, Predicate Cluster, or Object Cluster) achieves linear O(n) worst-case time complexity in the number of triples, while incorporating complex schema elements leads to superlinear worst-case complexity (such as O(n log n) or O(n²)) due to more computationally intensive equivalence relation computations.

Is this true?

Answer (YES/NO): NO